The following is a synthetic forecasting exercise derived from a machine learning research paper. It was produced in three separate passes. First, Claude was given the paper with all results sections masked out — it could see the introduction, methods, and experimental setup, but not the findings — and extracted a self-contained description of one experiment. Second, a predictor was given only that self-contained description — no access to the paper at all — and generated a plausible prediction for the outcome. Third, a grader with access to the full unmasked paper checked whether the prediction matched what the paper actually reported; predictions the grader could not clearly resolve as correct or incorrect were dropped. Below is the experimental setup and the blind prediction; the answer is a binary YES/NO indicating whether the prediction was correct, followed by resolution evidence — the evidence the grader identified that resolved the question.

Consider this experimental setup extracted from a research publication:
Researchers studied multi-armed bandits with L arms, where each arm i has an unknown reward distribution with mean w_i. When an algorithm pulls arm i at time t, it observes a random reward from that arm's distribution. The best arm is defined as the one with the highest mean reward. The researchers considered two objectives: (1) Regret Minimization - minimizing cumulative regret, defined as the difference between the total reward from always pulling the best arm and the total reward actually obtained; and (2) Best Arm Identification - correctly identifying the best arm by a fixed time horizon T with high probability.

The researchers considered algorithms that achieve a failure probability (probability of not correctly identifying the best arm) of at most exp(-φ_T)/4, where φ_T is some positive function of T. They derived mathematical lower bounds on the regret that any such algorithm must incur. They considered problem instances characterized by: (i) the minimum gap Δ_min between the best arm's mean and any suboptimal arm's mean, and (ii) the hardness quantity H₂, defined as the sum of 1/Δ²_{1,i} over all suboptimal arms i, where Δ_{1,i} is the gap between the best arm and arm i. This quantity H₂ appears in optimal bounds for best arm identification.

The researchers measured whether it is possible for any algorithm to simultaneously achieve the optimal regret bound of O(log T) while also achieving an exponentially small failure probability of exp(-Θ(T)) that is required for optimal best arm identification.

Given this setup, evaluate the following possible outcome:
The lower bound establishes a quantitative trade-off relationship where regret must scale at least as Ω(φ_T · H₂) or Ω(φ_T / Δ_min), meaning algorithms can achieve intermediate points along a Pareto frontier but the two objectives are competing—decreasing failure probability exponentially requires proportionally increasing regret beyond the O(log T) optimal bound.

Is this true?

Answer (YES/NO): NO